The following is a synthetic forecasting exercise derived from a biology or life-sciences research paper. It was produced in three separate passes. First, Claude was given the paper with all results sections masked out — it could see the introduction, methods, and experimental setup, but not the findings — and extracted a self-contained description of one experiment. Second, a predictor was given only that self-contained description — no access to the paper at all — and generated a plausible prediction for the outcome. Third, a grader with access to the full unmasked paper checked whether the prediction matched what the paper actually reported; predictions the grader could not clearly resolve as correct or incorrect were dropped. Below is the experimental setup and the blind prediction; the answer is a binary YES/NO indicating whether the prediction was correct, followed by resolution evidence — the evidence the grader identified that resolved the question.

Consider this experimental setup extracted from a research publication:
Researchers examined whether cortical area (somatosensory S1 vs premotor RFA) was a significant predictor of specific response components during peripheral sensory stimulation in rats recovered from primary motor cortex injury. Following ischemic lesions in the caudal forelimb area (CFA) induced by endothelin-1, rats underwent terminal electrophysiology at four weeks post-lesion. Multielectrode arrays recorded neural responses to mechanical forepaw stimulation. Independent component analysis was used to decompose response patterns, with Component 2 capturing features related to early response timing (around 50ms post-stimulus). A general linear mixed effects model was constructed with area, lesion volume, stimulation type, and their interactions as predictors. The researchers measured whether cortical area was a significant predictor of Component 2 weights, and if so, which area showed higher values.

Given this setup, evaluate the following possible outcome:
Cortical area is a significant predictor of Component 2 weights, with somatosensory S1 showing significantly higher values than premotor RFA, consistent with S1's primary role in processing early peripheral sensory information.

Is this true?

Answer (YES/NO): YES